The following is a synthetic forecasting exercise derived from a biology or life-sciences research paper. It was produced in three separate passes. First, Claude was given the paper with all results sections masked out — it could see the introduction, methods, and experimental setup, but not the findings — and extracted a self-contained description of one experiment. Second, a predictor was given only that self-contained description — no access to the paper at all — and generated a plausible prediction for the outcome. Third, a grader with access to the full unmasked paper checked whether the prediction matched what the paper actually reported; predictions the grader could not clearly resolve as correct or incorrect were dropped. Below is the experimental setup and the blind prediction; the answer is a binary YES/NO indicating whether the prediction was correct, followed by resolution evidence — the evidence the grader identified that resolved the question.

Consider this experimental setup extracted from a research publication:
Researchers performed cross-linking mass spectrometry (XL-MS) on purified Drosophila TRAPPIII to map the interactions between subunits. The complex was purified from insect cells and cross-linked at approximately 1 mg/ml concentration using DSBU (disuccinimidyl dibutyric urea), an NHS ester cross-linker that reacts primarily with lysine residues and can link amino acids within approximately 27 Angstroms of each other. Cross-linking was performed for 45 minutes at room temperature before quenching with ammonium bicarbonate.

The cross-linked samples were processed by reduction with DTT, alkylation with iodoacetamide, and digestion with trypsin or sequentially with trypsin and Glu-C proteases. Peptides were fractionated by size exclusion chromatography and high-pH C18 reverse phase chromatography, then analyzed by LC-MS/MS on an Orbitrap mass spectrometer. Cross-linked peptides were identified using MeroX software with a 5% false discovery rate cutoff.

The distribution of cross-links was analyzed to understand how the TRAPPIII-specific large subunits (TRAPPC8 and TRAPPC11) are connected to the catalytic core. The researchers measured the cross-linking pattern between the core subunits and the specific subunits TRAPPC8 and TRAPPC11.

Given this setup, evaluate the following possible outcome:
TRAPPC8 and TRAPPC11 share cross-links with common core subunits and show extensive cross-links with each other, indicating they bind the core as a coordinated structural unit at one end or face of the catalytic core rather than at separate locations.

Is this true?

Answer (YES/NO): NO